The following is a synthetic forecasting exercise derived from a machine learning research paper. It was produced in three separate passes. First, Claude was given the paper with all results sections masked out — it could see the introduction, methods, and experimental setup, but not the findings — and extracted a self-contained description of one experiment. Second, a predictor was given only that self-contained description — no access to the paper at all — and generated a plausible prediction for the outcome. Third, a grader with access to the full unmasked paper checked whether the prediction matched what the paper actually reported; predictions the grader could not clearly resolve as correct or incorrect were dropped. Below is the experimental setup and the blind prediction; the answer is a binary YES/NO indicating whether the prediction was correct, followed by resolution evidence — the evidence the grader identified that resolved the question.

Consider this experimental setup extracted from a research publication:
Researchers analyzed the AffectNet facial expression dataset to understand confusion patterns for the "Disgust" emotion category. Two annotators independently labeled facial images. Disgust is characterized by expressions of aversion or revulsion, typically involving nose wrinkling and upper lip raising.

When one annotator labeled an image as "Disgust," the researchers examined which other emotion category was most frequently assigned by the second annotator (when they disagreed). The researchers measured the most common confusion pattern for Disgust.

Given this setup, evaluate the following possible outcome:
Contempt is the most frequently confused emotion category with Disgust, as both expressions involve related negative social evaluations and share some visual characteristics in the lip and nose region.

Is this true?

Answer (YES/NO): NO